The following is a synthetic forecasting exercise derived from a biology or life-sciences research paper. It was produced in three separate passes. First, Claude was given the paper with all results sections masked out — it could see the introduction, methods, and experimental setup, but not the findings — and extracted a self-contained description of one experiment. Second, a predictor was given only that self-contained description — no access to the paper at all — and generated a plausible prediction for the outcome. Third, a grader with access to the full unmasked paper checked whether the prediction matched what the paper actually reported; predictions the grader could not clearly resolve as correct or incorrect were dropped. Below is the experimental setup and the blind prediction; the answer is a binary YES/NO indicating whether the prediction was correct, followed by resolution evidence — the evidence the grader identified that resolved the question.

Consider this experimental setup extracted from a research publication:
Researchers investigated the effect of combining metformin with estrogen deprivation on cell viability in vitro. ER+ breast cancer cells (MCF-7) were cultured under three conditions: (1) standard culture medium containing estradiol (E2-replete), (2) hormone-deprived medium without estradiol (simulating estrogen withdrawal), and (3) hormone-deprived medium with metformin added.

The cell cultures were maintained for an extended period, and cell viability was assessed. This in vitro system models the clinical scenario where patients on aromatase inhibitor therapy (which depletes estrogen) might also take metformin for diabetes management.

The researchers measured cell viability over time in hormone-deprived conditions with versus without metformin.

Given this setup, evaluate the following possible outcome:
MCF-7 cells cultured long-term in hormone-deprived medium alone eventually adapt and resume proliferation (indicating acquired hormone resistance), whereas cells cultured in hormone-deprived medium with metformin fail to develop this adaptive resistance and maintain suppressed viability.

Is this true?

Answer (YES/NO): NO